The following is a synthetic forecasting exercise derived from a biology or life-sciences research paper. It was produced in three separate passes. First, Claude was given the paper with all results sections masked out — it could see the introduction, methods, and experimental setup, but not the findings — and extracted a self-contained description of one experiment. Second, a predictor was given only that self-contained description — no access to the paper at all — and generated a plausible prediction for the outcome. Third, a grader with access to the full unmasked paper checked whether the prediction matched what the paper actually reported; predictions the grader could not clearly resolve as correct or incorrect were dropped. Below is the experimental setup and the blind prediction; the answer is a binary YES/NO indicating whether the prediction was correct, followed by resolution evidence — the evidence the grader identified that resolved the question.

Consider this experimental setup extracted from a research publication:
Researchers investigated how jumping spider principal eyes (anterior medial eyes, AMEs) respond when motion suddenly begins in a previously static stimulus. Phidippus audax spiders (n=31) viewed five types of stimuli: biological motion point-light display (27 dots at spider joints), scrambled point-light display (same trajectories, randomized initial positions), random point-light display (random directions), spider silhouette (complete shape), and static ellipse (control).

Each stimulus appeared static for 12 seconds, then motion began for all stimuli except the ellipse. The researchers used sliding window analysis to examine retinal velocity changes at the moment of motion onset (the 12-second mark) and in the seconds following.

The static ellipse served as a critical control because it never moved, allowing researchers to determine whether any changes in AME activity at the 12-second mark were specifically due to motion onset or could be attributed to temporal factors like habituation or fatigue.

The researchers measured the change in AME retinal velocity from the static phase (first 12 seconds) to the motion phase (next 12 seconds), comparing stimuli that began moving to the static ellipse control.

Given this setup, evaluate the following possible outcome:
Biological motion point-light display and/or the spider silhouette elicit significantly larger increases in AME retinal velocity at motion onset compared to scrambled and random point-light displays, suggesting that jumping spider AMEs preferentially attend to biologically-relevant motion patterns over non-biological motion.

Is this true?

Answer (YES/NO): NO